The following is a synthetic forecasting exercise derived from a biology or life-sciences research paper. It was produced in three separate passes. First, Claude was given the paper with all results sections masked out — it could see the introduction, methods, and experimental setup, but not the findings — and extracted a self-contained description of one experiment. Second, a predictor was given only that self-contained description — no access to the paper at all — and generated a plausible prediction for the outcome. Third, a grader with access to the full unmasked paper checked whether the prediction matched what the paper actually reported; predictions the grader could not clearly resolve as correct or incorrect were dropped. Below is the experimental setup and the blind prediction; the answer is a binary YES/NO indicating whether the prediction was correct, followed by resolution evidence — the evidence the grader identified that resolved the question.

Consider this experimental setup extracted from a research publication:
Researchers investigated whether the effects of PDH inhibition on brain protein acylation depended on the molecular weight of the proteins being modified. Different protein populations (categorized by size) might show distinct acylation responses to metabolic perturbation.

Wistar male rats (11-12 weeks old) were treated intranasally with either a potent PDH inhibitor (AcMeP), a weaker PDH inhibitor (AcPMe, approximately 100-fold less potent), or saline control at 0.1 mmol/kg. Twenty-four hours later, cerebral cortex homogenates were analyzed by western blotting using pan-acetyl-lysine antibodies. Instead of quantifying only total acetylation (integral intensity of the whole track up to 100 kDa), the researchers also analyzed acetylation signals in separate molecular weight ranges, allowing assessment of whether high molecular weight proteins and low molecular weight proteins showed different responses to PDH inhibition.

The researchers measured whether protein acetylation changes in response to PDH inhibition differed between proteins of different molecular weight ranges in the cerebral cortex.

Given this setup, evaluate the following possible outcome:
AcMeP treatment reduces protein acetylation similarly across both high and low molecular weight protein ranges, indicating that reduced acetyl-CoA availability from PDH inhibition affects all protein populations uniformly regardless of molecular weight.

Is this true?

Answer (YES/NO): NO